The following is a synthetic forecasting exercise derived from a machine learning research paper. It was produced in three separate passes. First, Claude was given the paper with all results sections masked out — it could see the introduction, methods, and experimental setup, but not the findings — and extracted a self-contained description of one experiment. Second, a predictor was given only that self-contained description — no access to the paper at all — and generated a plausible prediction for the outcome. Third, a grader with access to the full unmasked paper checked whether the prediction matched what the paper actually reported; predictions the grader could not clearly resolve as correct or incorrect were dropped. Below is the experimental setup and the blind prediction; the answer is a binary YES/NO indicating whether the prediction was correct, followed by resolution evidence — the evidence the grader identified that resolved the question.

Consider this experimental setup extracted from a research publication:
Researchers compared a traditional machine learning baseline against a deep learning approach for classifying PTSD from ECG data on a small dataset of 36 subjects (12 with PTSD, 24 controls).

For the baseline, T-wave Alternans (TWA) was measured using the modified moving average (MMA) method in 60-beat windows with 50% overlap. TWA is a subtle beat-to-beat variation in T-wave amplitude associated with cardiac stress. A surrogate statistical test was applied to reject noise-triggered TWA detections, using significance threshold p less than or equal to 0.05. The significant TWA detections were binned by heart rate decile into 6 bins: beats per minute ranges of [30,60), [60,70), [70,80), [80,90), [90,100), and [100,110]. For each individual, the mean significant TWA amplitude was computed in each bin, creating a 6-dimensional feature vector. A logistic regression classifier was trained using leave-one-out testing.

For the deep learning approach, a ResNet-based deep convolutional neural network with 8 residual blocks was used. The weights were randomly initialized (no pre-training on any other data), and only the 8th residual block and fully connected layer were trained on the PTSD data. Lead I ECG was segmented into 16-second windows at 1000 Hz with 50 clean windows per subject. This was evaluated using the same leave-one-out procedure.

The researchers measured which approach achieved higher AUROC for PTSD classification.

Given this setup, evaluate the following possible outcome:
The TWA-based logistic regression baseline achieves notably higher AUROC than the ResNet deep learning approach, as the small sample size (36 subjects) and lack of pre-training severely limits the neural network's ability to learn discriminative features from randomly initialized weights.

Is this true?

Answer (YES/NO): YES